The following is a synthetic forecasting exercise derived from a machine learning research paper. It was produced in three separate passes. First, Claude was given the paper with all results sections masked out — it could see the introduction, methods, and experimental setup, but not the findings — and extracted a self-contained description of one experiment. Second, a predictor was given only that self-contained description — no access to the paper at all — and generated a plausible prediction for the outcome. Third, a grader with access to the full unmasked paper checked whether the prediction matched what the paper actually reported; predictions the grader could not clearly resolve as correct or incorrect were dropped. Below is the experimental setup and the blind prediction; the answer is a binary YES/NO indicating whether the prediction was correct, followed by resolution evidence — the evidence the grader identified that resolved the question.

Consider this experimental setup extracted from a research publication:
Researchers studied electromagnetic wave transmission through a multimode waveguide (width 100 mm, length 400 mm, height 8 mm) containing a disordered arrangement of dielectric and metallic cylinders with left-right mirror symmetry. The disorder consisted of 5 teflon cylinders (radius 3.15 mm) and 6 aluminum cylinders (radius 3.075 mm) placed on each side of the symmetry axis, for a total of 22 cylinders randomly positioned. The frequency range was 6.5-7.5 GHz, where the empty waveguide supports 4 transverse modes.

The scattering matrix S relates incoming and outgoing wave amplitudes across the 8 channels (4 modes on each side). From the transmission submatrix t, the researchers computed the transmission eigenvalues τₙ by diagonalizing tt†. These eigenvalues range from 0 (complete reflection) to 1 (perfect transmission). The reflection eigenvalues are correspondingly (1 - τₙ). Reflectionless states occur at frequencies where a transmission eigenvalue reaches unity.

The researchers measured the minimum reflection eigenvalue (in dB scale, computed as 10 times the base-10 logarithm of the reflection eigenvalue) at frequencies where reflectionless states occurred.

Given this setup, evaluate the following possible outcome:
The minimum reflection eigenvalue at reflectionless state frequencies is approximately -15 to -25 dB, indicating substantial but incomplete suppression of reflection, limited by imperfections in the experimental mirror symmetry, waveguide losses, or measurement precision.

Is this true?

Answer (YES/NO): NO